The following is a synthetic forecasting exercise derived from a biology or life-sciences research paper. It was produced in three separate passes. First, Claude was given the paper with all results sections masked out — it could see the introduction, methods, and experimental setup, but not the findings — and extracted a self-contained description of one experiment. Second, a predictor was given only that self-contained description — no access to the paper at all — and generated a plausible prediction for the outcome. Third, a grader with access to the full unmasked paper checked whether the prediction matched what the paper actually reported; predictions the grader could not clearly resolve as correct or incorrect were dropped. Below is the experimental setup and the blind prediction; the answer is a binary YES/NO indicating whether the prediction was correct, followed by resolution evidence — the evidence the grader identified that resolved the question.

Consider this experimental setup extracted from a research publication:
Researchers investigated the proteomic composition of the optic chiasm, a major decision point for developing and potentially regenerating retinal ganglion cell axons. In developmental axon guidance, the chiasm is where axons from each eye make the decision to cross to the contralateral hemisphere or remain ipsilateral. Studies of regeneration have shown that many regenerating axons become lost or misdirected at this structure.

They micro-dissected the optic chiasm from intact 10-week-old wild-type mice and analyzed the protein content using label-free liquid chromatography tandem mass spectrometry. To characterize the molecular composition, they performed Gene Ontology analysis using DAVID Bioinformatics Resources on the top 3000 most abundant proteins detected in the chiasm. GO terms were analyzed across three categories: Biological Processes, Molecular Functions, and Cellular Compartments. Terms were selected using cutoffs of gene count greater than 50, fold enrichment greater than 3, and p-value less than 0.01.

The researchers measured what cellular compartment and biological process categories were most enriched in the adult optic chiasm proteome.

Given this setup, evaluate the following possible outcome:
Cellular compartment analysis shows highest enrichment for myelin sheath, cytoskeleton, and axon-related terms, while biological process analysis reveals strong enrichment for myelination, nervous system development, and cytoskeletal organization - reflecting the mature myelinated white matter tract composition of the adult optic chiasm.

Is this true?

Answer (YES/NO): NO